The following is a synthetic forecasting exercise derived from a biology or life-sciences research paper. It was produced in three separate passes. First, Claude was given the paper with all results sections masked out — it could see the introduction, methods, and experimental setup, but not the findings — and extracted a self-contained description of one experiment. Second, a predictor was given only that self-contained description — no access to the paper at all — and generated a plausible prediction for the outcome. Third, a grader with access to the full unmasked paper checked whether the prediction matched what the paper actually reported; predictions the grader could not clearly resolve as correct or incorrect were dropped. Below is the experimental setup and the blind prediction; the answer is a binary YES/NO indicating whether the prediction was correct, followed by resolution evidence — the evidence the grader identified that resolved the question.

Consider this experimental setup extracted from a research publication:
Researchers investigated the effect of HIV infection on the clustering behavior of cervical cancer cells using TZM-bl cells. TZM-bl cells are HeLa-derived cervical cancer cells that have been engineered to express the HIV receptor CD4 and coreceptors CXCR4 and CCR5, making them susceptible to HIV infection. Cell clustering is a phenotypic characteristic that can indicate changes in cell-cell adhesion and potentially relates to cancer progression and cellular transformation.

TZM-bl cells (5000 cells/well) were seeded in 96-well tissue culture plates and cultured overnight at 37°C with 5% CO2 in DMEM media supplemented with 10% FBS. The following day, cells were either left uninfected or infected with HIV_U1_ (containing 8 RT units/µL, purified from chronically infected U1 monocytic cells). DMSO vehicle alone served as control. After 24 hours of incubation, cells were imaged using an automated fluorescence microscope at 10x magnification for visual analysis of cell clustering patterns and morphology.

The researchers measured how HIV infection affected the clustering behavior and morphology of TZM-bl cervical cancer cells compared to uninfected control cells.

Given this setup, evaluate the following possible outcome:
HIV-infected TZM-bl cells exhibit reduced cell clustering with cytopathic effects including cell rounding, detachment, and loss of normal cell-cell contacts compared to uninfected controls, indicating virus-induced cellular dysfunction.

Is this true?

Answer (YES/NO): NO